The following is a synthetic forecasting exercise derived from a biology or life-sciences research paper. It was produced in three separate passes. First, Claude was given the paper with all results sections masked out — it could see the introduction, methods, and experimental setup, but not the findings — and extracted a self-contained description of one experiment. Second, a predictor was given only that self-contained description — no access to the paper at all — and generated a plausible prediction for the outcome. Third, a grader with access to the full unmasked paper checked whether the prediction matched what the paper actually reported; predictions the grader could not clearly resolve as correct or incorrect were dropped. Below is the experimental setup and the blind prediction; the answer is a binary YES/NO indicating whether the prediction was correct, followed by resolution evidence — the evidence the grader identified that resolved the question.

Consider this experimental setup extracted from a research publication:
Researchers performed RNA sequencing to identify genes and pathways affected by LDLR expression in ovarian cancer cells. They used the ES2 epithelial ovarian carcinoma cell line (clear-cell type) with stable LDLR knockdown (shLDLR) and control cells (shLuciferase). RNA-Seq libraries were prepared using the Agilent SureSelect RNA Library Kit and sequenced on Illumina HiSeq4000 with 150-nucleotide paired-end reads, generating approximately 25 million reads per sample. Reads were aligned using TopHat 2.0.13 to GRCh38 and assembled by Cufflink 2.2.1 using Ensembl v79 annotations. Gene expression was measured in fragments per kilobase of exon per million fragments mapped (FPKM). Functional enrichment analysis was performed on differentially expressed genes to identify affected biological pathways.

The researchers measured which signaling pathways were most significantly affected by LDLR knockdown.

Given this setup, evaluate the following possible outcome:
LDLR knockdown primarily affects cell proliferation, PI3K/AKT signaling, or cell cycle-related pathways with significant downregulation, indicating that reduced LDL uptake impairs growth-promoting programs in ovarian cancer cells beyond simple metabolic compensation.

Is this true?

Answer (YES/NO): NO